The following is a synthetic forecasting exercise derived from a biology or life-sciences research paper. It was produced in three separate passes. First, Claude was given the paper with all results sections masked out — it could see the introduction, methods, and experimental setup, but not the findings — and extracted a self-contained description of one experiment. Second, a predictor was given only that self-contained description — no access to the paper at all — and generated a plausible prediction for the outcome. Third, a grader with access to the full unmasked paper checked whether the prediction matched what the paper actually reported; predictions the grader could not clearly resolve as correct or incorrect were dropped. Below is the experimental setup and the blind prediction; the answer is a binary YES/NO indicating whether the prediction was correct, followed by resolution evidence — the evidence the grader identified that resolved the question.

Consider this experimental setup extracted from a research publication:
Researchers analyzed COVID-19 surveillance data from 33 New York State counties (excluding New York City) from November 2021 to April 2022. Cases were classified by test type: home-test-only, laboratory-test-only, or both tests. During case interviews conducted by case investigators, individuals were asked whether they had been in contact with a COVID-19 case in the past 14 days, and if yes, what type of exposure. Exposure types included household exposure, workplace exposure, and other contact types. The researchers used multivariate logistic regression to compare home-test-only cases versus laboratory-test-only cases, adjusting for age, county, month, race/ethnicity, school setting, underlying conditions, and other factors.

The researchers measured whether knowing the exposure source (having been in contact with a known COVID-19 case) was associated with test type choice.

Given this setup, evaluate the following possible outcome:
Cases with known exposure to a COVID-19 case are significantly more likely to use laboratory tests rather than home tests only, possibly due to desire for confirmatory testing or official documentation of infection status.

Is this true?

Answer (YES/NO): NO